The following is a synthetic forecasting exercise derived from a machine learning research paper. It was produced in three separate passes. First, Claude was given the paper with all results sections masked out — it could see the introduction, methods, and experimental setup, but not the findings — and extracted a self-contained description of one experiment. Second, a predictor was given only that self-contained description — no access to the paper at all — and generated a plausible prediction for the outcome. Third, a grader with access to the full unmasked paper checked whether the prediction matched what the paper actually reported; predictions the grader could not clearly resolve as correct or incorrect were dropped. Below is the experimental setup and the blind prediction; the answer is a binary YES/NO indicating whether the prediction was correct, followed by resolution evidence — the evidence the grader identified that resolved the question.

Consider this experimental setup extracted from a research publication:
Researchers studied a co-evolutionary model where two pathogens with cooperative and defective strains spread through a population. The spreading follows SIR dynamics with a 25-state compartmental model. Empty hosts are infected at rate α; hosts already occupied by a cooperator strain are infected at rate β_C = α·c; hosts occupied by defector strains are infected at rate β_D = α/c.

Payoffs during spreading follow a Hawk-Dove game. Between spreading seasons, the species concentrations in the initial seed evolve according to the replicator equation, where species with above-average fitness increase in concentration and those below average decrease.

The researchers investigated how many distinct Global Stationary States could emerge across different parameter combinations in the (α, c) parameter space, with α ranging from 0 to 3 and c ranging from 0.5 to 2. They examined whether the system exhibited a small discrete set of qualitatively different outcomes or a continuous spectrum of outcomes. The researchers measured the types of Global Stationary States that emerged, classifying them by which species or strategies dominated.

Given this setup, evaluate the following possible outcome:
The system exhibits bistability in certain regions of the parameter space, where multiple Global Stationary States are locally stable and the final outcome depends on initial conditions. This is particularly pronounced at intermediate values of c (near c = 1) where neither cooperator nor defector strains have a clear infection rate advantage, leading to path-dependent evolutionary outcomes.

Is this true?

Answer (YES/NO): NO